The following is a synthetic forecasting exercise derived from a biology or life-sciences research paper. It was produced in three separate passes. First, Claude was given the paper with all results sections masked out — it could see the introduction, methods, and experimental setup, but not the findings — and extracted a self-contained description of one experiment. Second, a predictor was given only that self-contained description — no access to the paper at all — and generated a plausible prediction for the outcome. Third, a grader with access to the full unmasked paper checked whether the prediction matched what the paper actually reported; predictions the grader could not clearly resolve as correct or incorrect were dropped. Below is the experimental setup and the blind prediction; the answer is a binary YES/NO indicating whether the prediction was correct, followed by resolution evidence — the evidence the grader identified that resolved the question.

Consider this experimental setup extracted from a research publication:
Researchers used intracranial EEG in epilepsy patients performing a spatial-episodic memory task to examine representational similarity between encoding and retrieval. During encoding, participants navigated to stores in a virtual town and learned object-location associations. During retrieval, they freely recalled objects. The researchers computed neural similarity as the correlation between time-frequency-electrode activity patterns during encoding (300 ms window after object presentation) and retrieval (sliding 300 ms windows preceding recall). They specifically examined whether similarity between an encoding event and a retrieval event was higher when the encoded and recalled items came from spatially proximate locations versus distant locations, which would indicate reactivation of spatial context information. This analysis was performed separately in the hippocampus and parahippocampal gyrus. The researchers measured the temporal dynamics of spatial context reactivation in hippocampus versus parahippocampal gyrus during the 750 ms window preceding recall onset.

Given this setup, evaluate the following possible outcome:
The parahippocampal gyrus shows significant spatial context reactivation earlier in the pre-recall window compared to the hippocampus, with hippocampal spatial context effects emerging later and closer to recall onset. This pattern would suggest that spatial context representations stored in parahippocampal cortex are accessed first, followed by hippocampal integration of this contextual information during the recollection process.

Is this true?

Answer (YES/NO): NO